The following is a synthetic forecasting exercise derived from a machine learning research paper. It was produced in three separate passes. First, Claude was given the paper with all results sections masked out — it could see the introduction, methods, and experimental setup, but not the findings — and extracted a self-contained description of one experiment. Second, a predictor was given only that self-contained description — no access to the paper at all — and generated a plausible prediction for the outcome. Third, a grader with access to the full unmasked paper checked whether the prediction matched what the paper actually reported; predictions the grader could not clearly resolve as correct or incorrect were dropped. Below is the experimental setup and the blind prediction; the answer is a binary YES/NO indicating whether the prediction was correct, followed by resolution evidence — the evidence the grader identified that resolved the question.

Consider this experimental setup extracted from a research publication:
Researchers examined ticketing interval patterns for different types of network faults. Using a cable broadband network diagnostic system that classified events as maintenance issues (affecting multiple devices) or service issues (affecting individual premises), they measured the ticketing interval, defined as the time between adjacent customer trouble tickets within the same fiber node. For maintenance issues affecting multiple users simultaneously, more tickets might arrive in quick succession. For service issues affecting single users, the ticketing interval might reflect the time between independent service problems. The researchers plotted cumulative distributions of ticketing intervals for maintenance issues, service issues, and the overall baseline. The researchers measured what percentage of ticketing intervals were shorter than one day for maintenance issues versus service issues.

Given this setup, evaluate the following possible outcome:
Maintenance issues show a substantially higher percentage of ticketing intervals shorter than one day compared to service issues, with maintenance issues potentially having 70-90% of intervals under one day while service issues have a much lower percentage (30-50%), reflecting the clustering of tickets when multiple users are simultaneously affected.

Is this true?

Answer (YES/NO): NO